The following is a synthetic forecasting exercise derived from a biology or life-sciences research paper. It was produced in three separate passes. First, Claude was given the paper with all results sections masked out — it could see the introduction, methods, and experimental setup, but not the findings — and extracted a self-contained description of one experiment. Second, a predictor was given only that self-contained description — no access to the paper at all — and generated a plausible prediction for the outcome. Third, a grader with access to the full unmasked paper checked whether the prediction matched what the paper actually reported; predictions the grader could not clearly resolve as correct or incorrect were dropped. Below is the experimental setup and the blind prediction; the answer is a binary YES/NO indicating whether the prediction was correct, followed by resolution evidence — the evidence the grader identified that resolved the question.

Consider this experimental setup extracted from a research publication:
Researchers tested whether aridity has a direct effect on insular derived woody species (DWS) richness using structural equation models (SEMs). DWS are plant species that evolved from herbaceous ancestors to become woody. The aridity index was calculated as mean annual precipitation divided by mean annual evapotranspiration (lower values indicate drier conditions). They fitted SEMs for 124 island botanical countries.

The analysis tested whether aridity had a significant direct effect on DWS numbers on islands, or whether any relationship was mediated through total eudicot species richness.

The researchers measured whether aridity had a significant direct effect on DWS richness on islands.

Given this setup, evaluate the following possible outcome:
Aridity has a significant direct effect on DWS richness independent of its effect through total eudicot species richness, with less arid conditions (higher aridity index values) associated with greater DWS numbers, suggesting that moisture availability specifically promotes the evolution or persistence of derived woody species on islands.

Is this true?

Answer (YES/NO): NO